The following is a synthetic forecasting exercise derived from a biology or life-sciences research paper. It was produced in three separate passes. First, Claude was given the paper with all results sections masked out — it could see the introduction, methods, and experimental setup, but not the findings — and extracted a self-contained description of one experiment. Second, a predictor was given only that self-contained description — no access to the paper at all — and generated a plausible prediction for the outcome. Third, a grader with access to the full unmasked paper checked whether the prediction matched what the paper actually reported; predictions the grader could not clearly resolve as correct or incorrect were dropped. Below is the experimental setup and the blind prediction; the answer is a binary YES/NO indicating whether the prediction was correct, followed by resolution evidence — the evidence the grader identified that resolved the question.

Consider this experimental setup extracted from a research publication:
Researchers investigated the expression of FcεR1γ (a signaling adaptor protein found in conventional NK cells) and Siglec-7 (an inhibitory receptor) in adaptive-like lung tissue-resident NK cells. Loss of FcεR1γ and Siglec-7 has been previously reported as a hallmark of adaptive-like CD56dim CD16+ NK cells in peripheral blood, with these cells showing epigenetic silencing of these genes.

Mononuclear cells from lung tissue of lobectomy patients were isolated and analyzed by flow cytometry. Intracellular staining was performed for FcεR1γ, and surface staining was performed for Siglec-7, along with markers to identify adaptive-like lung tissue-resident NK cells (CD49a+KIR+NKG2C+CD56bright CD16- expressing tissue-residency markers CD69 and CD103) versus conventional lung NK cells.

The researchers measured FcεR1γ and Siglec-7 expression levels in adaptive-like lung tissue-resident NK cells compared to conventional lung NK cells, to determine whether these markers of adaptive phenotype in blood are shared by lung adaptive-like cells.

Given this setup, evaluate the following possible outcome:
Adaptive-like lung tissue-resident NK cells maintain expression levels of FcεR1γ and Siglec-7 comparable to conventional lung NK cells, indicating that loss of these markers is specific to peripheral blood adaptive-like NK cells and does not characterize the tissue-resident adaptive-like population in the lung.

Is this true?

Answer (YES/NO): NO